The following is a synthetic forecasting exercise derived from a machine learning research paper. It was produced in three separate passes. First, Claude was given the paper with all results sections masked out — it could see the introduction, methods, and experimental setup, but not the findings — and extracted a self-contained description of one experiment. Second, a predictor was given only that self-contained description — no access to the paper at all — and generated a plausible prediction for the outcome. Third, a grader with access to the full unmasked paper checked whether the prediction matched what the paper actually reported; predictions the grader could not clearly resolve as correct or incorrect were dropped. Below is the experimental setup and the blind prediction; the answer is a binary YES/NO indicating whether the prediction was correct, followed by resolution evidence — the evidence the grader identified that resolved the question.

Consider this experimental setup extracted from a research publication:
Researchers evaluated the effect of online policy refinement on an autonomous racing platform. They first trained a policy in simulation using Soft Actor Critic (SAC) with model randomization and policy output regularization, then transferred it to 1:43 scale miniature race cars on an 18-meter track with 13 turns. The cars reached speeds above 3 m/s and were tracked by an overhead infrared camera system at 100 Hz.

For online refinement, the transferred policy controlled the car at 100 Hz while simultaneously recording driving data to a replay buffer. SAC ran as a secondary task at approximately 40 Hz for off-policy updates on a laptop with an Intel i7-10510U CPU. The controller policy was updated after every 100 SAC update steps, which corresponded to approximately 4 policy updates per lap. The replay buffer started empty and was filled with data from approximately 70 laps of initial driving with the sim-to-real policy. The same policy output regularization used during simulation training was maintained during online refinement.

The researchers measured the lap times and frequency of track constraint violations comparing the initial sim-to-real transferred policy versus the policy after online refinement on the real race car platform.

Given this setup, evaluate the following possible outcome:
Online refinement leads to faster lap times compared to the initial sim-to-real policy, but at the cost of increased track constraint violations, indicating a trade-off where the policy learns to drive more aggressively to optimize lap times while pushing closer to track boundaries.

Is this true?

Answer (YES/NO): NO